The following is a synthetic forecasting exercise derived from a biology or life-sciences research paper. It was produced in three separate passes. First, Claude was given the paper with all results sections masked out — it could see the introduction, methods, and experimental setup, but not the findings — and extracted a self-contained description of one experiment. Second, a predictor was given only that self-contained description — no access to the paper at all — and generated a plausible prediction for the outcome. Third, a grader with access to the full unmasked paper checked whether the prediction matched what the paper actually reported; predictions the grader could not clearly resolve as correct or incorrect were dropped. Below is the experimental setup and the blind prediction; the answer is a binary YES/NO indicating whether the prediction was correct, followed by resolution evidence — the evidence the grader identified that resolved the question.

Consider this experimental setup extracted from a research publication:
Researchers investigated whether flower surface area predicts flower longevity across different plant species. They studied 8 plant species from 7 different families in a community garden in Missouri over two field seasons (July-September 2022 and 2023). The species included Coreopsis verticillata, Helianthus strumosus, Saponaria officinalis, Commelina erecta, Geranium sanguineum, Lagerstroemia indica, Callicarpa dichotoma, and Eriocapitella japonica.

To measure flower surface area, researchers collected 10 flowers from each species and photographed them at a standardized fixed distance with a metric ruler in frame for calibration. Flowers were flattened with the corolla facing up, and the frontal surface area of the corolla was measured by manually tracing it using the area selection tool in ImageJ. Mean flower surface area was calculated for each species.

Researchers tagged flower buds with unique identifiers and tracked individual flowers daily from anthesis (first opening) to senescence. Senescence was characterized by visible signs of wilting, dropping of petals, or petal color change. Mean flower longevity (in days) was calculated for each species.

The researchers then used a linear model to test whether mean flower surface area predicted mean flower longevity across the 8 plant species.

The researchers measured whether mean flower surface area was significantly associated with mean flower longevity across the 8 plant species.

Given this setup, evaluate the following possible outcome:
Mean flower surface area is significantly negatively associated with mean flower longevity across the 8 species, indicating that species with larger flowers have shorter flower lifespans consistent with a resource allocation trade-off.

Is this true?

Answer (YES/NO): NO